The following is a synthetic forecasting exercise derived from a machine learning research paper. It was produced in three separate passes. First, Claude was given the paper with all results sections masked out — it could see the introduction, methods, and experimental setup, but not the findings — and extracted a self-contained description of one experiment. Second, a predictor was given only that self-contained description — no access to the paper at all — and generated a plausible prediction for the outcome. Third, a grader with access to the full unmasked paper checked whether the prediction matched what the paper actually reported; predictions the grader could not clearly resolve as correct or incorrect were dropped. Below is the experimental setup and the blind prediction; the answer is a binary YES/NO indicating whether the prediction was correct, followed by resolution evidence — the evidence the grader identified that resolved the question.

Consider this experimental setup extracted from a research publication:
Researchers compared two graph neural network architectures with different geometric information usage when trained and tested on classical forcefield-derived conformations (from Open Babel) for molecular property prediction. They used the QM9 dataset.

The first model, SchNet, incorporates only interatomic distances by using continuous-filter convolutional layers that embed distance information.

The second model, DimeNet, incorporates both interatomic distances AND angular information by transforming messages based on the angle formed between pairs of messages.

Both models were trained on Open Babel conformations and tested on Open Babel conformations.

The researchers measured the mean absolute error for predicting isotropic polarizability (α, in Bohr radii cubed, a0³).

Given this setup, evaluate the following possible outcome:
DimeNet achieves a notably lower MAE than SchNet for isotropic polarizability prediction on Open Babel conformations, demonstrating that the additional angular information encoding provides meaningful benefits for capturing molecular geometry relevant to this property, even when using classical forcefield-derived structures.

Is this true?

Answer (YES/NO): YES